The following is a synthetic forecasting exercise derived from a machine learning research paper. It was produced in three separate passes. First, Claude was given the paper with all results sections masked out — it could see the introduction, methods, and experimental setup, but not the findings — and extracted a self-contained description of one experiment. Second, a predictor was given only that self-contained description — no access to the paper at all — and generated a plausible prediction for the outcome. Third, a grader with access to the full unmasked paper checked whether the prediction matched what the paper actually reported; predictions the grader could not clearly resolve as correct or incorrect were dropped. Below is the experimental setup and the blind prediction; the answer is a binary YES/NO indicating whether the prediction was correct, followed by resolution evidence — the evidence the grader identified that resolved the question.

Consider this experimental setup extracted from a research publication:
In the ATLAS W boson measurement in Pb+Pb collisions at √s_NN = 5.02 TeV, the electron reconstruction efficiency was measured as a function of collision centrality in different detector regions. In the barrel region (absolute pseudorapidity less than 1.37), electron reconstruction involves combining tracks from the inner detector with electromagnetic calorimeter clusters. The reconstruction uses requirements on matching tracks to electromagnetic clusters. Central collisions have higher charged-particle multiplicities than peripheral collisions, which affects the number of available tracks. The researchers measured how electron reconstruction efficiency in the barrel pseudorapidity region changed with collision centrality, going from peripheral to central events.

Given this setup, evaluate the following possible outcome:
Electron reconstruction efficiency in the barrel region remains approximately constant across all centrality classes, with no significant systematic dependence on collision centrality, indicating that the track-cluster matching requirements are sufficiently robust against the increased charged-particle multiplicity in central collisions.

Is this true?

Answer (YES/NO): NO